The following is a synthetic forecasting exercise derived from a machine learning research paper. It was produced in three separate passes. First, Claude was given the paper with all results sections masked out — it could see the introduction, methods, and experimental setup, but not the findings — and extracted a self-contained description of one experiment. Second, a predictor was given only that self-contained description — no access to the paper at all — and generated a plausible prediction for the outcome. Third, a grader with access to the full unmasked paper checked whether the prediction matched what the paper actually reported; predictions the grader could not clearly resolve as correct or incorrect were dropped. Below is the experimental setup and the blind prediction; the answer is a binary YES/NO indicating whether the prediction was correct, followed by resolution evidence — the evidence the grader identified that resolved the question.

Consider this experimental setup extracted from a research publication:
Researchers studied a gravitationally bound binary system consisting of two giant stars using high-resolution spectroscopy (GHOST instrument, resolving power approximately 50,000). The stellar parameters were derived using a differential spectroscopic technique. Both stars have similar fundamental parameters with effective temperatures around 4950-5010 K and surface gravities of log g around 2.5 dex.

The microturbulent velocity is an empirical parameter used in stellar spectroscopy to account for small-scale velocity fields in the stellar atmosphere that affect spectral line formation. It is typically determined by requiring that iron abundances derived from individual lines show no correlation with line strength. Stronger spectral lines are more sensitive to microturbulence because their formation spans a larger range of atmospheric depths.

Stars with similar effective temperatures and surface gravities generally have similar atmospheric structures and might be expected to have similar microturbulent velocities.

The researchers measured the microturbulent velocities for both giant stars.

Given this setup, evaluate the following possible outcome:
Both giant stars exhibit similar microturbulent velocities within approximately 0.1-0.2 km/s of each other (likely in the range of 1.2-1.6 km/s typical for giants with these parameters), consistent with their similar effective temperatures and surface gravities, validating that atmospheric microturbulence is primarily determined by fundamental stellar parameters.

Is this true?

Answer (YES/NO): NO